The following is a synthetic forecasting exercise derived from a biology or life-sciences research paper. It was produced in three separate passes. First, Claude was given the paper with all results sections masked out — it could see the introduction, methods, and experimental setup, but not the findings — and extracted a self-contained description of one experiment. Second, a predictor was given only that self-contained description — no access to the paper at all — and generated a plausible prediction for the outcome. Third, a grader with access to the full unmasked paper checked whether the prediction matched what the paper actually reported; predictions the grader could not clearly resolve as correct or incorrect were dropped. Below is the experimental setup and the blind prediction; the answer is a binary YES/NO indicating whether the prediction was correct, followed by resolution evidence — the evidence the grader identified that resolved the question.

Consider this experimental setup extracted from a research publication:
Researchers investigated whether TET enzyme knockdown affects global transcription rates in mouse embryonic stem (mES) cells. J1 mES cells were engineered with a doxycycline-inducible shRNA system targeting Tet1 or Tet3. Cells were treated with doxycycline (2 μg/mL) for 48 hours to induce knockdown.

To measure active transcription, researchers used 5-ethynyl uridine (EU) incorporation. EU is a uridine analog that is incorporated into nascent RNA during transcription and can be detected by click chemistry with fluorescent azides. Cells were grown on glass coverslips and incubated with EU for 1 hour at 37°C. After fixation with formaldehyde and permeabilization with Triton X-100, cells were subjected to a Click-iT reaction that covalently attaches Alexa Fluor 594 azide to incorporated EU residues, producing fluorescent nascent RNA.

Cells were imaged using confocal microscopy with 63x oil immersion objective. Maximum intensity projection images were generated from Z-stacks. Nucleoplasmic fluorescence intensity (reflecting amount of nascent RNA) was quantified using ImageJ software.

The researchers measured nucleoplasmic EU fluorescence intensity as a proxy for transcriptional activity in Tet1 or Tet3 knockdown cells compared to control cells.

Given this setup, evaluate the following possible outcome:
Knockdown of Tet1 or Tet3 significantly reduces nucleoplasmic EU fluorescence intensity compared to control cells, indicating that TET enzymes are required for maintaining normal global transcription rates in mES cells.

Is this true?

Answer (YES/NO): NO